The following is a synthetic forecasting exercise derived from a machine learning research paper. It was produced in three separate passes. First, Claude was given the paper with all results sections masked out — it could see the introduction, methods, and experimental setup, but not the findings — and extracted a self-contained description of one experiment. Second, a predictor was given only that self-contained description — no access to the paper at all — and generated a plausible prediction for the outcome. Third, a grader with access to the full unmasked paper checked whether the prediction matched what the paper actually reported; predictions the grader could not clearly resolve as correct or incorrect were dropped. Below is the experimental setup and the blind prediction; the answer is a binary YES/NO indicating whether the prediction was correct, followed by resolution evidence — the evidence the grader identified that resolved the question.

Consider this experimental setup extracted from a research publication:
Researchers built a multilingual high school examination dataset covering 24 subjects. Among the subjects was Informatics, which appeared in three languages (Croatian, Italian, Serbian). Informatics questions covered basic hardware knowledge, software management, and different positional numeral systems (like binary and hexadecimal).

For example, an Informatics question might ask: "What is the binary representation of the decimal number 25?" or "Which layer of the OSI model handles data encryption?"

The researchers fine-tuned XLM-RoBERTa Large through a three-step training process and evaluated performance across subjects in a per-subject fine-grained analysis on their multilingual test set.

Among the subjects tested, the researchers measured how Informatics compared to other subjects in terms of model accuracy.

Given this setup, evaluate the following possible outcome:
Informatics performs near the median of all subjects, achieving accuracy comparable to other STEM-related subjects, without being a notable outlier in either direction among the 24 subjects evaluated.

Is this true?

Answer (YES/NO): NO